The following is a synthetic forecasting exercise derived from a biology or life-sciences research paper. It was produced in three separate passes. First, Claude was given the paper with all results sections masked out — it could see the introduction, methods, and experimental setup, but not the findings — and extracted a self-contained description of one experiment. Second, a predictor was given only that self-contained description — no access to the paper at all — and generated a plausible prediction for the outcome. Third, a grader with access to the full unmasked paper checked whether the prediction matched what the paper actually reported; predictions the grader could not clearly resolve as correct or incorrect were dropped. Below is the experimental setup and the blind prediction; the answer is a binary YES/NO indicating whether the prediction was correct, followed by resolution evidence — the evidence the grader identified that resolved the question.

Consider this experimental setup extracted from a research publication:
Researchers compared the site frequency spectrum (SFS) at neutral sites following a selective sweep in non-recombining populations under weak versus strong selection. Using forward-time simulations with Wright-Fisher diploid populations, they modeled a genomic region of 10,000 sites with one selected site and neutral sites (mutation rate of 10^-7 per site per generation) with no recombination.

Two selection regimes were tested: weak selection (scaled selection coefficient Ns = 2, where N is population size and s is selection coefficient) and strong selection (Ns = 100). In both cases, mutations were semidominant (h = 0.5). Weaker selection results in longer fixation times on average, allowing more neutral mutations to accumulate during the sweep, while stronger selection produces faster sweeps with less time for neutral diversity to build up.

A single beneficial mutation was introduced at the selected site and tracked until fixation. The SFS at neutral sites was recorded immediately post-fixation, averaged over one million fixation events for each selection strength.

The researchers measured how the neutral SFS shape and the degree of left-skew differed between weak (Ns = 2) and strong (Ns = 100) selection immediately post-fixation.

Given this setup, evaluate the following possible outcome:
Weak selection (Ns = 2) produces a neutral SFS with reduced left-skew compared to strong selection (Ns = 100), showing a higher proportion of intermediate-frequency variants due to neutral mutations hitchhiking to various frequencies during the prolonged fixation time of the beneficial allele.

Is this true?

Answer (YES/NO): NO